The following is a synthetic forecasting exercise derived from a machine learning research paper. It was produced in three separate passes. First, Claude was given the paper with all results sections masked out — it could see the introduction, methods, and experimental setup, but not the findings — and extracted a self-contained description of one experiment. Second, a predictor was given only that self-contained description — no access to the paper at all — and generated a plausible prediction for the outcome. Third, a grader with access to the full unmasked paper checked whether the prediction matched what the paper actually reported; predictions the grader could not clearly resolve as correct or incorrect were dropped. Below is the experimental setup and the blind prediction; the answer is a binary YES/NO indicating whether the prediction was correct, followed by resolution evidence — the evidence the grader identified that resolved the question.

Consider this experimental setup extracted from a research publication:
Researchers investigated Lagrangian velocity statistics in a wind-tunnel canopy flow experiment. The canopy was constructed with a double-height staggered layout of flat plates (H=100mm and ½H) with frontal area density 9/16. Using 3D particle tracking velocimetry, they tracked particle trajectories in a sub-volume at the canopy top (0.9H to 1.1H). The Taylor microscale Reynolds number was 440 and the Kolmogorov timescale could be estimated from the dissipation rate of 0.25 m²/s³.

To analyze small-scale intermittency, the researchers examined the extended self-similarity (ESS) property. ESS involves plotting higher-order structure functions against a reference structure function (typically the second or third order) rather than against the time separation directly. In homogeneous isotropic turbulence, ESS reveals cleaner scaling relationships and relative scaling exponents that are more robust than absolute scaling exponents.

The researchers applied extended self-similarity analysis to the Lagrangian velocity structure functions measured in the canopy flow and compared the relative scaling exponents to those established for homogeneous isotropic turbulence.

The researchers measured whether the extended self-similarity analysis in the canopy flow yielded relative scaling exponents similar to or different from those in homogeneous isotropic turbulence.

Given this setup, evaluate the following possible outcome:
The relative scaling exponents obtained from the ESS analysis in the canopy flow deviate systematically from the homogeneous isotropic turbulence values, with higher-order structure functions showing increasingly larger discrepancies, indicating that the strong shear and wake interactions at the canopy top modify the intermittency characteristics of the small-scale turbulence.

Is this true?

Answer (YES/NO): NO